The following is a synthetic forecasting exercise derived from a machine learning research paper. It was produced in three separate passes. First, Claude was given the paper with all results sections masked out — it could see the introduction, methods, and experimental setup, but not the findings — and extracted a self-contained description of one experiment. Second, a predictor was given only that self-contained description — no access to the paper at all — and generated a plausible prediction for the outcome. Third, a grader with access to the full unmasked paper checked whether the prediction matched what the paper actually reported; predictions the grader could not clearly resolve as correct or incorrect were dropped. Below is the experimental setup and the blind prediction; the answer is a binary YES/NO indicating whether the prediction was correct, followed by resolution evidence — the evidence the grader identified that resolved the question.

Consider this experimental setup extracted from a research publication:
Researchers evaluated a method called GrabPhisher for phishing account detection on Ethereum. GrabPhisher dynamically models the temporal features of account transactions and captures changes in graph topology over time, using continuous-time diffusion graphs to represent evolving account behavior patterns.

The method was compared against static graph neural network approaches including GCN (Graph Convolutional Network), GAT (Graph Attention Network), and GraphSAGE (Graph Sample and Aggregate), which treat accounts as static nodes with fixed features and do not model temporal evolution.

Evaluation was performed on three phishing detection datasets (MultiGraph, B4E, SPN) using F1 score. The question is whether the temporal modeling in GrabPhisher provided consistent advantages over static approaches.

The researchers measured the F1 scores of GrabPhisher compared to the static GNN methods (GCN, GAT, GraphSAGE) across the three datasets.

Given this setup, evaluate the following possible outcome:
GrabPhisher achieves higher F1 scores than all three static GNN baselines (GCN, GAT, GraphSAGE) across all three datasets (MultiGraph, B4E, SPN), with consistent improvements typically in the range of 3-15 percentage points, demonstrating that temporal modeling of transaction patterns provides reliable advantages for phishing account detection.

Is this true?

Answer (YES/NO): NO